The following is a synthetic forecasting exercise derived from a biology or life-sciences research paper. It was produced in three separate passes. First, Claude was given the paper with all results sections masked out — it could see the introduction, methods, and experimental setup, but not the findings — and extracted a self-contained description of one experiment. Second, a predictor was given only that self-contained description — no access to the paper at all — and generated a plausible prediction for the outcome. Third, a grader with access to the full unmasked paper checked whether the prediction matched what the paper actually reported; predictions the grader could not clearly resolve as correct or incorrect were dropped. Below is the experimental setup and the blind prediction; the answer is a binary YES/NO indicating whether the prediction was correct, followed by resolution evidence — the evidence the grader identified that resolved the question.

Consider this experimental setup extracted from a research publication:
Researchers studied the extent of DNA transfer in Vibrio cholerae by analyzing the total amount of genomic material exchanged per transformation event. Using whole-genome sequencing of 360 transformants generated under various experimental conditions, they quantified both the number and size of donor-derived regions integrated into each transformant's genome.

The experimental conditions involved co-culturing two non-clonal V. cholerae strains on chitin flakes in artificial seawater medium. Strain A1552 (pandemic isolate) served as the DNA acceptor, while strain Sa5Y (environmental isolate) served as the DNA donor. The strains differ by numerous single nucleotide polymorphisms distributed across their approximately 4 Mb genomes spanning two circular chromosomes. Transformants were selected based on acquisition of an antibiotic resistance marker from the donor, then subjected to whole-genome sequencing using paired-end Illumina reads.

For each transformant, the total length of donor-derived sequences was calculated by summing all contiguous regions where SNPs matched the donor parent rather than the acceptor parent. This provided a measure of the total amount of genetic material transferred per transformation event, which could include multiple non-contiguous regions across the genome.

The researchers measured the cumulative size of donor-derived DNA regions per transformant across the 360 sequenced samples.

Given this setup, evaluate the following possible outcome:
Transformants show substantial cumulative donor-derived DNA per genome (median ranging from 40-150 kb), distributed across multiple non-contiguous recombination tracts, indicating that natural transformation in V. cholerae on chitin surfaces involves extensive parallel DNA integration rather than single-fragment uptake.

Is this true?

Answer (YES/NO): NO